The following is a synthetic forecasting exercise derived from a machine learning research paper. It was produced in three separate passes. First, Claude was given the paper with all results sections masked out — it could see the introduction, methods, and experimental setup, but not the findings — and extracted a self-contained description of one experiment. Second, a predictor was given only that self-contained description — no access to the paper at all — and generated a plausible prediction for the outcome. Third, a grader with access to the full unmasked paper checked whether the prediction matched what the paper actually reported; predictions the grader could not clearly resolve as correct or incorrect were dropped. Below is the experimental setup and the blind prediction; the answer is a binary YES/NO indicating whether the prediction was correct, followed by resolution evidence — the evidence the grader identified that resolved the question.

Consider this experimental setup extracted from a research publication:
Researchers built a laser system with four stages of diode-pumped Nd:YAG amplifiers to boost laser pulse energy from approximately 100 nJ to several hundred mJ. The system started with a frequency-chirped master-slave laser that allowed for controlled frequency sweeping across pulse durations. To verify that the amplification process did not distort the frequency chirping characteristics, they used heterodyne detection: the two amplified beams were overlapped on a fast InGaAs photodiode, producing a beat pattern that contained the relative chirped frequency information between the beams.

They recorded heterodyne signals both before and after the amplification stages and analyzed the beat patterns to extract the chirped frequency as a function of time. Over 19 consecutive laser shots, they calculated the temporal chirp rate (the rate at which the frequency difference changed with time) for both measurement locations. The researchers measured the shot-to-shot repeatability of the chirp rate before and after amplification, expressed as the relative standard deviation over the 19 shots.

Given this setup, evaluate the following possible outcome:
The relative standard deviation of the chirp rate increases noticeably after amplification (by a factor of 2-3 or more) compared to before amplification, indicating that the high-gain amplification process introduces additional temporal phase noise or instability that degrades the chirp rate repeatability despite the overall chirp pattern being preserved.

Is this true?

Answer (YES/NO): NO